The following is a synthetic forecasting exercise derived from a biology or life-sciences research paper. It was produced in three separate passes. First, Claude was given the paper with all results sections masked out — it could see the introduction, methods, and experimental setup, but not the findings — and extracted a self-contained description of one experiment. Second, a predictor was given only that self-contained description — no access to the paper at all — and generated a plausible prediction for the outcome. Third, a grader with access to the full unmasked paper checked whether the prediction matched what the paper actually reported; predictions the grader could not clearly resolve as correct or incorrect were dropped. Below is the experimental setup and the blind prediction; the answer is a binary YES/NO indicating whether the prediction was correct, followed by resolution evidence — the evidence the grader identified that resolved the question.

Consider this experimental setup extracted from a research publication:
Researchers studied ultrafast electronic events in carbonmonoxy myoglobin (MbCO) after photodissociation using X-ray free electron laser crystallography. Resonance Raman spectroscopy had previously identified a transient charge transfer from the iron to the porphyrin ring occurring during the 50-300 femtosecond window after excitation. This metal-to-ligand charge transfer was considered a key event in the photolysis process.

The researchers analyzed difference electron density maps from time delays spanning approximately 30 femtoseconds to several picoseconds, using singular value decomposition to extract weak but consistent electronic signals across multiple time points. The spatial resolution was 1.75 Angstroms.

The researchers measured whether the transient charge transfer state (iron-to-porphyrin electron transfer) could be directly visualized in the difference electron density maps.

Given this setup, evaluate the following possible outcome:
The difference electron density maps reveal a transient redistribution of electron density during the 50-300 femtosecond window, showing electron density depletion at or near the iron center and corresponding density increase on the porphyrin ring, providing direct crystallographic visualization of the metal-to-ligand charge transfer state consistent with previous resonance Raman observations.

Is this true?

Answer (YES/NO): NO